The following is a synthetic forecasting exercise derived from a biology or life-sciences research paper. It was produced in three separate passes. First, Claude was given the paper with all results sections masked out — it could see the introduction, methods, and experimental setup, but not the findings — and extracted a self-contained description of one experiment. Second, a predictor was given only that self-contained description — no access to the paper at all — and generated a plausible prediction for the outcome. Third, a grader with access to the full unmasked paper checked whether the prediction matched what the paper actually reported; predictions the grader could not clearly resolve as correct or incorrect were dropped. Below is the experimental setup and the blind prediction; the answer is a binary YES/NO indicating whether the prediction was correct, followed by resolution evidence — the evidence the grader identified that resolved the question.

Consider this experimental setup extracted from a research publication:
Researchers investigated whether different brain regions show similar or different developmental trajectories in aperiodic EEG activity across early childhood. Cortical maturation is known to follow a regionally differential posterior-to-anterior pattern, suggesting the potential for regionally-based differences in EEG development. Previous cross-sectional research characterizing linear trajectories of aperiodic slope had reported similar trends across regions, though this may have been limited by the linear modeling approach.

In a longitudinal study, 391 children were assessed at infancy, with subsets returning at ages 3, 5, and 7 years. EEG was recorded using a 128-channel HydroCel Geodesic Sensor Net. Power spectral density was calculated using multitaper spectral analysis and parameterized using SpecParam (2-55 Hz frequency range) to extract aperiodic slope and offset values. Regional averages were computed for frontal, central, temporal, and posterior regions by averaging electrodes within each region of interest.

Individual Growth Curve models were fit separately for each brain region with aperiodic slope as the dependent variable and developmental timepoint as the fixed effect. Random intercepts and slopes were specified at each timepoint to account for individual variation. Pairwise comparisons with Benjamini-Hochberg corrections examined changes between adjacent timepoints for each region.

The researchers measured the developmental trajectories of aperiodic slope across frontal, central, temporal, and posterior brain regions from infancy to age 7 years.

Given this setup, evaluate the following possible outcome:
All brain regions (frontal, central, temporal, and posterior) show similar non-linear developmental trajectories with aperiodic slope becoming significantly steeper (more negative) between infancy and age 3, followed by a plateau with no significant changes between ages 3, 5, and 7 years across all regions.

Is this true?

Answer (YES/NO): NO